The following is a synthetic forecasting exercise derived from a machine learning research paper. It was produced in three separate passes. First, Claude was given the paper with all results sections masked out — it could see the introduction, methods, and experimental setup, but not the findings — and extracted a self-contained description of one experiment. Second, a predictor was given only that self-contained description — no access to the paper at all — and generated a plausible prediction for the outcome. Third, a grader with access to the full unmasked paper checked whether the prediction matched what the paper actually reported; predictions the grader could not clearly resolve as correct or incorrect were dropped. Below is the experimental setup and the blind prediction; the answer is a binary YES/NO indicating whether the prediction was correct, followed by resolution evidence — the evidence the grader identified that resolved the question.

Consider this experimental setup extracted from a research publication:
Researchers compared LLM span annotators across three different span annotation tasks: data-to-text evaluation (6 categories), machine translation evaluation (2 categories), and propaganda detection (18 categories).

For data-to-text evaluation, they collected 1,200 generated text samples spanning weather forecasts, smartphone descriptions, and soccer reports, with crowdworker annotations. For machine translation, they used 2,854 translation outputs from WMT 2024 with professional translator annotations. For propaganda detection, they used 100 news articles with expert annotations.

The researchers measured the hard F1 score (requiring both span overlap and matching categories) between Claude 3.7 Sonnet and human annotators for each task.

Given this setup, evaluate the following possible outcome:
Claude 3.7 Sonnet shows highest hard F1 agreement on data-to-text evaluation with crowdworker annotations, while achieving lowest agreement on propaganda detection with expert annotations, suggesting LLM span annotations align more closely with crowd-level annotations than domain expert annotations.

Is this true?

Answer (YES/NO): YES